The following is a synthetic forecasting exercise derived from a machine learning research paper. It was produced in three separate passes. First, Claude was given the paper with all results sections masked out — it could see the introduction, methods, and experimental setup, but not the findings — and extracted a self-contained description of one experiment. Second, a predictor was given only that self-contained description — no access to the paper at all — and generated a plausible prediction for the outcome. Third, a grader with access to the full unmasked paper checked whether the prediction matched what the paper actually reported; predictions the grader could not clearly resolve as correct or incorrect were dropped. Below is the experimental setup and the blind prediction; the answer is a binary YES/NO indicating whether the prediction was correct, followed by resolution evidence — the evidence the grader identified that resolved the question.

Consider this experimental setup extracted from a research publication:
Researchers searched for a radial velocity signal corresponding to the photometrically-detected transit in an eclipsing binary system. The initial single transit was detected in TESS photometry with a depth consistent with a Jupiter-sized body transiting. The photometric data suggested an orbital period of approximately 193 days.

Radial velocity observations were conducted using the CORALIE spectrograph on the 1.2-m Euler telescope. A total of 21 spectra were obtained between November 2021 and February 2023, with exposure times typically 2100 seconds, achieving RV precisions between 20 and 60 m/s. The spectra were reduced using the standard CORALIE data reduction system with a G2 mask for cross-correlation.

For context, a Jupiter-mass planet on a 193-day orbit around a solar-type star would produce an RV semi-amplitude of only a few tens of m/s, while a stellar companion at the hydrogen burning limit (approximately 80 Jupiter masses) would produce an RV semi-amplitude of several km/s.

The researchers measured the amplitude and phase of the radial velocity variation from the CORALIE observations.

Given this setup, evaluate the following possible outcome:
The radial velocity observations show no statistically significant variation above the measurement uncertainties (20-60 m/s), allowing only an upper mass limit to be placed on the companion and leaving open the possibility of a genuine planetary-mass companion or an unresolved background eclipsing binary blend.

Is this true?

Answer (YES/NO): NO